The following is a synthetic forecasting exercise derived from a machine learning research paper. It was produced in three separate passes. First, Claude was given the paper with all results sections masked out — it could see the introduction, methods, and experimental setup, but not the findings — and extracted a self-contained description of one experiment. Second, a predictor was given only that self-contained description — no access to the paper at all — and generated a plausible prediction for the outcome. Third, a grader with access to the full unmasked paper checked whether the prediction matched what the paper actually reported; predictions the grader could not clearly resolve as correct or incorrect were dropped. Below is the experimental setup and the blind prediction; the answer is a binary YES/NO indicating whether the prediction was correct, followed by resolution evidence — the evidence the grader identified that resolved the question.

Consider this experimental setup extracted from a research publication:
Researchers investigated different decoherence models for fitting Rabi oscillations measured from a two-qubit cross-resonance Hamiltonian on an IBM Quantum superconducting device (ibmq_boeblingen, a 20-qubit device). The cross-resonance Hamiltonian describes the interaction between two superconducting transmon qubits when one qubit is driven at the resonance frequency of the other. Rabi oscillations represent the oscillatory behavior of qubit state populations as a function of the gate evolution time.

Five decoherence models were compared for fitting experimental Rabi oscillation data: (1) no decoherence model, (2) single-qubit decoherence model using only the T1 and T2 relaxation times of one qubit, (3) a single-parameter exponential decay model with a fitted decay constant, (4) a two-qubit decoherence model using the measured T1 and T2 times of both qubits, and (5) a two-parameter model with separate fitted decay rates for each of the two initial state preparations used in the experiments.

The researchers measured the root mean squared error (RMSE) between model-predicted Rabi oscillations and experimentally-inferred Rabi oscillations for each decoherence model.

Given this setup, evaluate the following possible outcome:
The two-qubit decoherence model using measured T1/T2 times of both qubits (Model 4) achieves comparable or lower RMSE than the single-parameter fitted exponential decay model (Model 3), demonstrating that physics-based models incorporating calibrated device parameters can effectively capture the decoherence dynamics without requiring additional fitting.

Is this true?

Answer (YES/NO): YES